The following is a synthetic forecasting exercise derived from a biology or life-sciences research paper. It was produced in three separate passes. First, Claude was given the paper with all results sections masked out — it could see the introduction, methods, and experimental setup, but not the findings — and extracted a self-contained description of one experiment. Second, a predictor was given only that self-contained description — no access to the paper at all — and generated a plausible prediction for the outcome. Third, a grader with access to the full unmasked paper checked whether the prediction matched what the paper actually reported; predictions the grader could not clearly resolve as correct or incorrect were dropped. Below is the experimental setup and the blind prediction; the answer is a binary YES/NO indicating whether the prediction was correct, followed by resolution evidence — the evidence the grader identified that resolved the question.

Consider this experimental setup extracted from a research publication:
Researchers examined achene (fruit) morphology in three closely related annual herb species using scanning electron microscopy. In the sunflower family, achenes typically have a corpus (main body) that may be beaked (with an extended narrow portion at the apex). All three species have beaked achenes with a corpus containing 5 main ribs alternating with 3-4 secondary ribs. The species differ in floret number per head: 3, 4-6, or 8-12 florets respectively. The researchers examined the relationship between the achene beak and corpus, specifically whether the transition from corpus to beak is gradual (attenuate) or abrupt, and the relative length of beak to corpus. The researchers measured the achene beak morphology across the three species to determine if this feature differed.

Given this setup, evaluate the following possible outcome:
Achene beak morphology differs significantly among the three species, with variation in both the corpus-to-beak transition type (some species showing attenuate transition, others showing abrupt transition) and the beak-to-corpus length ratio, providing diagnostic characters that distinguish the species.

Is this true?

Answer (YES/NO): YES